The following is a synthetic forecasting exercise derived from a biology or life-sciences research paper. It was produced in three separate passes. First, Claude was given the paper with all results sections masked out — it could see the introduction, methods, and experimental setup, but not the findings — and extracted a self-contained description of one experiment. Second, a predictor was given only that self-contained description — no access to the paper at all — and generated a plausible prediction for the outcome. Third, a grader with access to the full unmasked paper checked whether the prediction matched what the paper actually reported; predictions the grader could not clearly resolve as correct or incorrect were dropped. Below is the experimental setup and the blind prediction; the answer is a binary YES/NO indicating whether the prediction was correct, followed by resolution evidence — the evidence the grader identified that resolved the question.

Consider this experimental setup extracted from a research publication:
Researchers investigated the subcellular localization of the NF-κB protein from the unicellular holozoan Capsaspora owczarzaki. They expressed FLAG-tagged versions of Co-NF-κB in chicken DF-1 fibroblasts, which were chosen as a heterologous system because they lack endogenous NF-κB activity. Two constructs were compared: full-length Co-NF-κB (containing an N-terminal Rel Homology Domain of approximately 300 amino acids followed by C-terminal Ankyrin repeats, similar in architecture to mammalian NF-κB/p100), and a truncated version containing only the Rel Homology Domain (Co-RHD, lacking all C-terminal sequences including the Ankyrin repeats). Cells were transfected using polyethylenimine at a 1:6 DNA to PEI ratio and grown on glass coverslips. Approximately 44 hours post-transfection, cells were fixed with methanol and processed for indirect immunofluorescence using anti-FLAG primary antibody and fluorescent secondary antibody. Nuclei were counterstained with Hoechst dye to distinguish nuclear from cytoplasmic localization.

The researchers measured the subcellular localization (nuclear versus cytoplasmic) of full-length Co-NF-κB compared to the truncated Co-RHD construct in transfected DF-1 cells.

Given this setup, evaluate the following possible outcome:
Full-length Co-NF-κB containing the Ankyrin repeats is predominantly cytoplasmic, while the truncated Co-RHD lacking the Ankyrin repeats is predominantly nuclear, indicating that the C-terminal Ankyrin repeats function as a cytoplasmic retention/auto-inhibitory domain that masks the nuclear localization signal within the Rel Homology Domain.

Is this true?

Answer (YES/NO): YES